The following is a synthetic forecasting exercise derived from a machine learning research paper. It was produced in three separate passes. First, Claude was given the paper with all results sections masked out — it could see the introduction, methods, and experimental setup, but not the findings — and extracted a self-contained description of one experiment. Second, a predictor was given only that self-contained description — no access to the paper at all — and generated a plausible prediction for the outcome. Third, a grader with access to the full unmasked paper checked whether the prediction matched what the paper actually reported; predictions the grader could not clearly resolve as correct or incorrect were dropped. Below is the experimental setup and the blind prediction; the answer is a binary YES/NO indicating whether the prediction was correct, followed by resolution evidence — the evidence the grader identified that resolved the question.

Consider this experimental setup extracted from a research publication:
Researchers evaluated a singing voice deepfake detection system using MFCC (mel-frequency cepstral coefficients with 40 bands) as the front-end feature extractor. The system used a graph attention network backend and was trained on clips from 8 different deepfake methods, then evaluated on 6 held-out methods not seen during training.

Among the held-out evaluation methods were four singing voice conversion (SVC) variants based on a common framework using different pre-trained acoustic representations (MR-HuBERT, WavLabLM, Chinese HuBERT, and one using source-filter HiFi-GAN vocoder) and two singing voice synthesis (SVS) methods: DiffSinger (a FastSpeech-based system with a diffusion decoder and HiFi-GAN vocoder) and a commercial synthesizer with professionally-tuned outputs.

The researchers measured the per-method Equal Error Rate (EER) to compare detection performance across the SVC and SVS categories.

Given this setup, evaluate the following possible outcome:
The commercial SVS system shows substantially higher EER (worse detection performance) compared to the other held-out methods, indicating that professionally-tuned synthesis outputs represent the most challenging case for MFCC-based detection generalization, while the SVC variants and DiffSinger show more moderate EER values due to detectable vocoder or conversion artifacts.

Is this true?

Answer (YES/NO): NO